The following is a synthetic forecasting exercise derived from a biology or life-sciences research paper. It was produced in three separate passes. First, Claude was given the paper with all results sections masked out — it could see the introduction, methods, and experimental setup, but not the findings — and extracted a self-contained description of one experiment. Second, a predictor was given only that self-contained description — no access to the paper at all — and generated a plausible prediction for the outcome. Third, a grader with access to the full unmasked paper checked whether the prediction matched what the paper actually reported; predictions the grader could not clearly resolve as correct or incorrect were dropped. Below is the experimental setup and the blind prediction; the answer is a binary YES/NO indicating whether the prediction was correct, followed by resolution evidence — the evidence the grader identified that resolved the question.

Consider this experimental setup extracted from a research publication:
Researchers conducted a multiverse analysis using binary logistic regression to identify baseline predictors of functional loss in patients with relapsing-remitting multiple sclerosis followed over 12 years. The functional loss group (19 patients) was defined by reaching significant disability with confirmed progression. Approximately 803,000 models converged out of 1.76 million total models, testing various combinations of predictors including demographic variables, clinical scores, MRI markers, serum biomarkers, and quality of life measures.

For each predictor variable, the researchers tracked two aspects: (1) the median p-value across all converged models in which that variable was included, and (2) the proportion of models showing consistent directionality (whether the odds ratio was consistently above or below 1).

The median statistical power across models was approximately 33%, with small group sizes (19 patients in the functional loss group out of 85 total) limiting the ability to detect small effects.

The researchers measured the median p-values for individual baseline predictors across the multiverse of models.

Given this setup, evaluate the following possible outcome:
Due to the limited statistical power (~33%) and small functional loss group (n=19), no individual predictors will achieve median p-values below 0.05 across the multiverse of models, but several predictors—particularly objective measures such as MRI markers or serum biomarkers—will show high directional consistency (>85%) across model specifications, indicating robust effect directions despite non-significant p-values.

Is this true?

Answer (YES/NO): YES